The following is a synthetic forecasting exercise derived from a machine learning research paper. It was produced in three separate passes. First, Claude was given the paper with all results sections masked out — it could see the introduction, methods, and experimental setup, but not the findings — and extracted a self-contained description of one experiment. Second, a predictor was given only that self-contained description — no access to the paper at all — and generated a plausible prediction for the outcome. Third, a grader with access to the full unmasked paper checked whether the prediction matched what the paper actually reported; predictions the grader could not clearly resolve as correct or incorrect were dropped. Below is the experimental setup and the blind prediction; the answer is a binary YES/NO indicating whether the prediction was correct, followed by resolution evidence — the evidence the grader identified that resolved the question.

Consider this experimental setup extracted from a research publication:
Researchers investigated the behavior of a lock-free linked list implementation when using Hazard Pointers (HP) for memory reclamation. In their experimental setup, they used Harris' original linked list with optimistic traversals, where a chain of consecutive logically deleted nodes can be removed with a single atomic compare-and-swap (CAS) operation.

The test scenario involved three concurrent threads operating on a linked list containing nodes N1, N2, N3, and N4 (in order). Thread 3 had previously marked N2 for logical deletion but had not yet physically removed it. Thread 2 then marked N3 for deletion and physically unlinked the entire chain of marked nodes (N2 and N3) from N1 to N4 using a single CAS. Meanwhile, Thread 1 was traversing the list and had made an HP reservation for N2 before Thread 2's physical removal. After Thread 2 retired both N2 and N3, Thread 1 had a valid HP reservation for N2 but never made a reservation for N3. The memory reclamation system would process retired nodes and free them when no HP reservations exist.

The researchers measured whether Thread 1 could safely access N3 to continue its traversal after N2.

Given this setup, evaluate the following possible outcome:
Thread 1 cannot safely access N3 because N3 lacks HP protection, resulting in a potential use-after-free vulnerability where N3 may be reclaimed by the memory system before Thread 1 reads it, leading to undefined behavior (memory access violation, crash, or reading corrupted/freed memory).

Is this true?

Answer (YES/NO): YES